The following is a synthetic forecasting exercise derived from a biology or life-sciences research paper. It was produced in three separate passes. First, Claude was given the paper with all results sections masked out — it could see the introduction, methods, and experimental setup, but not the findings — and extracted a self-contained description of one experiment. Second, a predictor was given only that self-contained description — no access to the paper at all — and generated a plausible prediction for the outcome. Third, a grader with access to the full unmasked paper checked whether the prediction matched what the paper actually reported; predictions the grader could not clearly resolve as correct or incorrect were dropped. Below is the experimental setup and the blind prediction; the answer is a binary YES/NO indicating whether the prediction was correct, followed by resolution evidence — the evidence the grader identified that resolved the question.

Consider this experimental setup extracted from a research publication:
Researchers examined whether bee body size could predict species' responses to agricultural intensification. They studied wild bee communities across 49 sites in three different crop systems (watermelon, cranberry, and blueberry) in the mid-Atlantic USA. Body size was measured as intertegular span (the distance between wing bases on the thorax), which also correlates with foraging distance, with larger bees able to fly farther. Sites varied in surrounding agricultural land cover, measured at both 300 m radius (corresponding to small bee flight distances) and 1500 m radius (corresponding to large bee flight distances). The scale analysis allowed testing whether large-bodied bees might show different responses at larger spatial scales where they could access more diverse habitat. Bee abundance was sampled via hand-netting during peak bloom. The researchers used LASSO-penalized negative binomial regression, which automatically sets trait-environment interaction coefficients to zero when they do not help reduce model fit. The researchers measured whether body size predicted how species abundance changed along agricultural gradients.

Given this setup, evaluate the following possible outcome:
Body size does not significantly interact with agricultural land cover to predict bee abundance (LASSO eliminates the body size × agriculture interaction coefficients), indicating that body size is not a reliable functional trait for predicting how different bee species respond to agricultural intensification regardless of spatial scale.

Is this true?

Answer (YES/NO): NO